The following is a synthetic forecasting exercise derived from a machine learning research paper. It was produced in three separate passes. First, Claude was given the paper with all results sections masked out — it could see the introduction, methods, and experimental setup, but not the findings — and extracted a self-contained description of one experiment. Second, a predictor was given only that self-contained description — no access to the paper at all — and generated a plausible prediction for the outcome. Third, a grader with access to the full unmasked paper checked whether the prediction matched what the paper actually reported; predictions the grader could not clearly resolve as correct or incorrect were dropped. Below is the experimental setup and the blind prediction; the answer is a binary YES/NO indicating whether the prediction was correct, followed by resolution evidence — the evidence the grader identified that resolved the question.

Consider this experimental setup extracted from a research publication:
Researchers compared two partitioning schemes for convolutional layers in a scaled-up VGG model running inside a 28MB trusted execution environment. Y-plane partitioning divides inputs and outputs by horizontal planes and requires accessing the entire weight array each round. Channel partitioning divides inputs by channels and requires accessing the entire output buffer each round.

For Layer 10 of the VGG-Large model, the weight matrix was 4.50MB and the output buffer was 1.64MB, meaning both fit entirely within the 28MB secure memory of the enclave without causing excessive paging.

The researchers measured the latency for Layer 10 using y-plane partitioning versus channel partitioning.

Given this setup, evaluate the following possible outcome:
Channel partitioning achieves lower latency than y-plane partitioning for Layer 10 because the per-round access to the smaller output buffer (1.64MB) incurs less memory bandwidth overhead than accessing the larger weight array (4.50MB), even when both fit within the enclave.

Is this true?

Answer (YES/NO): NO